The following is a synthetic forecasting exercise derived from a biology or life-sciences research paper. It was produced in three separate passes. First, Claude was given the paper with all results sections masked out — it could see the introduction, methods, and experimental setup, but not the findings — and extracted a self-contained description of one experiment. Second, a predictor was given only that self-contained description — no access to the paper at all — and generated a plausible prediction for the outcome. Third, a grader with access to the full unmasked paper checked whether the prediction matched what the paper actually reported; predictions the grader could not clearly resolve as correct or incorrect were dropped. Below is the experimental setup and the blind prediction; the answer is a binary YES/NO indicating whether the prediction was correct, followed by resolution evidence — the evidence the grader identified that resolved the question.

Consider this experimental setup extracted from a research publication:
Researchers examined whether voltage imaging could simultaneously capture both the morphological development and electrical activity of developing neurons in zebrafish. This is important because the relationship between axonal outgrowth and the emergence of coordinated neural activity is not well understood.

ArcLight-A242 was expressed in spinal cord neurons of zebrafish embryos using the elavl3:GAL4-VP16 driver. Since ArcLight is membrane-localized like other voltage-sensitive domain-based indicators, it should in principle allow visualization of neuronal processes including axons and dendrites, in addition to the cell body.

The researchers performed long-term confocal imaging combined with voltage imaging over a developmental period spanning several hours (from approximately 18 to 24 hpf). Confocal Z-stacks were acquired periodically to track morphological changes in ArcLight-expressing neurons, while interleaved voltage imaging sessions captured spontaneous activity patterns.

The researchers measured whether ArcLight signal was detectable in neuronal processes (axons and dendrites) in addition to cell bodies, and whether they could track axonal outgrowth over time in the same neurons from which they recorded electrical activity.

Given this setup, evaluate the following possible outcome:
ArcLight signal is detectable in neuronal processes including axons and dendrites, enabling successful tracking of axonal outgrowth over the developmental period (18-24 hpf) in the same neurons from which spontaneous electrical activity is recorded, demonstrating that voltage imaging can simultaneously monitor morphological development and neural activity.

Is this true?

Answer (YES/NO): YES